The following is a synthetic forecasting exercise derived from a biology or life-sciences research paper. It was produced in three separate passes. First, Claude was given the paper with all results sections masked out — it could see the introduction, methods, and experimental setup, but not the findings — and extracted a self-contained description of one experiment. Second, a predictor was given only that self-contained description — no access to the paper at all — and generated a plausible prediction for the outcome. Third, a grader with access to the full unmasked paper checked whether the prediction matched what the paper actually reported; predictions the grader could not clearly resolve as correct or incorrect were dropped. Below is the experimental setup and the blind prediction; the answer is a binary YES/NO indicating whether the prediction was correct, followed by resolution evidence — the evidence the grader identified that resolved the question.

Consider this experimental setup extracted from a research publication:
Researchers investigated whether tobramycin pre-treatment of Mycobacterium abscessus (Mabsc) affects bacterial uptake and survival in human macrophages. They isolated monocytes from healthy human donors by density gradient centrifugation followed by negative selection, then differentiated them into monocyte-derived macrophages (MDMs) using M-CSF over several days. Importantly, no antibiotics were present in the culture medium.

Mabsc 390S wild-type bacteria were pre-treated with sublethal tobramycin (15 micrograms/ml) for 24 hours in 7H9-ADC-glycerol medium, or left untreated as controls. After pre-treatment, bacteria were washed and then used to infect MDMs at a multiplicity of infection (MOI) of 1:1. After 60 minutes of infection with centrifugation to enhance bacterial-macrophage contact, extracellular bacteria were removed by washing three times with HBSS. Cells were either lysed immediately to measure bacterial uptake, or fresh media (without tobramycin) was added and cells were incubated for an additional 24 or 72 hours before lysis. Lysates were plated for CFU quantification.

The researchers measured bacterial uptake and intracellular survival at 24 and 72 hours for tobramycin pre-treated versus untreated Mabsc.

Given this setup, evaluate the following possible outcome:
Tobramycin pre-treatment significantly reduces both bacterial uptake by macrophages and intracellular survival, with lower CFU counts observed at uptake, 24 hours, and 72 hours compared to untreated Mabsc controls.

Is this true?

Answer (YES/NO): NO